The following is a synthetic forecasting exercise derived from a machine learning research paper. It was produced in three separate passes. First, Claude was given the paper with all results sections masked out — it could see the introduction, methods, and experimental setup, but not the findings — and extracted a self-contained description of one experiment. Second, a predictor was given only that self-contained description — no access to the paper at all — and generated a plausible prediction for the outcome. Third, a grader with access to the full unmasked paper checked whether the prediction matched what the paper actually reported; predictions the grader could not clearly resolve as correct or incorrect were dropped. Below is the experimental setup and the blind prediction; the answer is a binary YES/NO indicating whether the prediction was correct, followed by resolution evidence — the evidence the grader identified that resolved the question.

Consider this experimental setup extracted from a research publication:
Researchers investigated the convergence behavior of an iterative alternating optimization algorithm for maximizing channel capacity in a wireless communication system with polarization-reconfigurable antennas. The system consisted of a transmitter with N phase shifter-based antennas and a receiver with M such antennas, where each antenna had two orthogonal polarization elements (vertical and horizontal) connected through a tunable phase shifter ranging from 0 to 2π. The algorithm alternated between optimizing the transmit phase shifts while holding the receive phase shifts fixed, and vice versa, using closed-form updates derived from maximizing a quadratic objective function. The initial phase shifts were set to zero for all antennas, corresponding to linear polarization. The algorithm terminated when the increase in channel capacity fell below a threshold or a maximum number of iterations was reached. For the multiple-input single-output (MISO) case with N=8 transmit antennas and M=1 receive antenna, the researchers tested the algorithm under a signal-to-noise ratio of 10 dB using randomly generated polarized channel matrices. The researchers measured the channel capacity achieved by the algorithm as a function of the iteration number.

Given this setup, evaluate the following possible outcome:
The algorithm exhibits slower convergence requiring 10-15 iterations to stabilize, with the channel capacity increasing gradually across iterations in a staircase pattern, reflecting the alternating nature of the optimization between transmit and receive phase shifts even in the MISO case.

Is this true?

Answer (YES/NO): NO